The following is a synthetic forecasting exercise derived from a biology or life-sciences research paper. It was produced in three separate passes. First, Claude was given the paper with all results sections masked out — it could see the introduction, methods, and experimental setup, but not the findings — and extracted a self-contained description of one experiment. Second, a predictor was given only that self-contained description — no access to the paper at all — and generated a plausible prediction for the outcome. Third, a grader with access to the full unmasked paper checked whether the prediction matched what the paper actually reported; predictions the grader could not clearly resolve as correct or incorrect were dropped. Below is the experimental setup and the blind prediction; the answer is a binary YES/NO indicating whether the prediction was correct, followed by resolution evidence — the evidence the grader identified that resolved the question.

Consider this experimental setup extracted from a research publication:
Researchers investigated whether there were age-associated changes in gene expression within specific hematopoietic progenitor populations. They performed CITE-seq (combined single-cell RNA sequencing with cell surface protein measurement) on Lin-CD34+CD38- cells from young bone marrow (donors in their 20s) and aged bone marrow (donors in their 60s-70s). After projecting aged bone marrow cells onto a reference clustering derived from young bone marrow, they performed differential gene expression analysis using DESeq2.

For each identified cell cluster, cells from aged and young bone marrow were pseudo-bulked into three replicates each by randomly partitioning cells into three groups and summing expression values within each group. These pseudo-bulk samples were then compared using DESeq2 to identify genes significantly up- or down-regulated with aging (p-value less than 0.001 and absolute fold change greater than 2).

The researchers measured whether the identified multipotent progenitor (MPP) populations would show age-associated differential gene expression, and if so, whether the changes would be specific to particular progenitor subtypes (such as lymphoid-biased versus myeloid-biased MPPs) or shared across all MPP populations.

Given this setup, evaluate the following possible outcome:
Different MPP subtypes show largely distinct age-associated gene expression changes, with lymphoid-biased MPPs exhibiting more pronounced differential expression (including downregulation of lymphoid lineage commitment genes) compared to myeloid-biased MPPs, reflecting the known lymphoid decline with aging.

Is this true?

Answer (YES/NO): NO